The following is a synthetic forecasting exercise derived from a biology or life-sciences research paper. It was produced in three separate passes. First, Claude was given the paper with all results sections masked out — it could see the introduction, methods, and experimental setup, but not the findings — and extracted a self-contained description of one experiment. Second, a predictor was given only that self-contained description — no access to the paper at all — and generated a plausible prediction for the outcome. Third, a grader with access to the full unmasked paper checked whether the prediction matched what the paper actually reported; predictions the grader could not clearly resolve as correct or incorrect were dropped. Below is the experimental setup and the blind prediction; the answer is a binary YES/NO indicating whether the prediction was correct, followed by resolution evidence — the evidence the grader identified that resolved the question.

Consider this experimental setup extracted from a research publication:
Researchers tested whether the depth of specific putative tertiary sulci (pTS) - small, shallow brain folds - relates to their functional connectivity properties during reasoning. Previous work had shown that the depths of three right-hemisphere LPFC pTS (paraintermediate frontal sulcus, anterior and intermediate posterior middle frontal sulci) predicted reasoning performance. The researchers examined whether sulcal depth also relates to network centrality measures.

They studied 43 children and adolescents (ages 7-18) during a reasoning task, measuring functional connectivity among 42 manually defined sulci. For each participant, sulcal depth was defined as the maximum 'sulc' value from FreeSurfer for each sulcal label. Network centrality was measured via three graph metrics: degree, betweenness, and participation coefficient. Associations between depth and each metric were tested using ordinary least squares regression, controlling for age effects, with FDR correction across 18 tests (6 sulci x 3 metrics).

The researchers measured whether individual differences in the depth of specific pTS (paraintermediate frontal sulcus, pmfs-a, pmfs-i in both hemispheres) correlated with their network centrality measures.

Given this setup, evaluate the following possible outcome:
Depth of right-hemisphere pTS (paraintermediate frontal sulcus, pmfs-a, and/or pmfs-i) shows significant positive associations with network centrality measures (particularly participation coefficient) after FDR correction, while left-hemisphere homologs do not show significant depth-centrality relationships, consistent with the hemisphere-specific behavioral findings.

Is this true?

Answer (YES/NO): NO